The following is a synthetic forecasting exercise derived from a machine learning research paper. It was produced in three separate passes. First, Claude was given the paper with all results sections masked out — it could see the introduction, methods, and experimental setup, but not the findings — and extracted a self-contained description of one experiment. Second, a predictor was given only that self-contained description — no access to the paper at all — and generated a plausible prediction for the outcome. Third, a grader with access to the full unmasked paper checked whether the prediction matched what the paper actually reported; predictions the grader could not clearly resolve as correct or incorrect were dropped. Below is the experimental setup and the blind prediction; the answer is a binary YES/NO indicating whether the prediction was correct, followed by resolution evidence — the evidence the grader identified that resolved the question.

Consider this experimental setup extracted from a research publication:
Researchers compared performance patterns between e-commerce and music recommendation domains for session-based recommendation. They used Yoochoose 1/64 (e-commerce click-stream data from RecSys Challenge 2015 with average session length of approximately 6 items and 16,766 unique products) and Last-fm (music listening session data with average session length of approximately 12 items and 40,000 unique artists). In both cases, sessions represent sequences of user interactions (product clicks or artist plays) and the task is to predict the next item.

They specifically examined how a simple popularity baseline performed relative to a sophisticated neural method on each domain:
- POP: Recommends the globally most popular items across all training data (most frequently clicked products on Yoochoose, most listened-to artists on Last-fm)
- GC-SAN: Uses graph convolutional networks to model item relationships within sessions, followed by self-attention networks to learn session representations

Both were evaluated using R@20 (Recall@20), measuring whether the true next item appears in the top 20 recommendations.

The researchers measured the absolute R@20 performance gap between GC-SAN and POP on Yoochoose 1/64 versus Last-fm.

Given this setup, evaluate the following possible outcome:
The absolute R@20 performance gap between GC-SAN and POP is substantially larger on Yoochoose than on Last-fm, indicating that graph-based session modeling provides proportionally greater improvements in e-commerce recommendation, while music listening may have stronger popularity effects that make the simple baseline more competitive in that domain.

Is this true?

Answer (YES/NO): YES